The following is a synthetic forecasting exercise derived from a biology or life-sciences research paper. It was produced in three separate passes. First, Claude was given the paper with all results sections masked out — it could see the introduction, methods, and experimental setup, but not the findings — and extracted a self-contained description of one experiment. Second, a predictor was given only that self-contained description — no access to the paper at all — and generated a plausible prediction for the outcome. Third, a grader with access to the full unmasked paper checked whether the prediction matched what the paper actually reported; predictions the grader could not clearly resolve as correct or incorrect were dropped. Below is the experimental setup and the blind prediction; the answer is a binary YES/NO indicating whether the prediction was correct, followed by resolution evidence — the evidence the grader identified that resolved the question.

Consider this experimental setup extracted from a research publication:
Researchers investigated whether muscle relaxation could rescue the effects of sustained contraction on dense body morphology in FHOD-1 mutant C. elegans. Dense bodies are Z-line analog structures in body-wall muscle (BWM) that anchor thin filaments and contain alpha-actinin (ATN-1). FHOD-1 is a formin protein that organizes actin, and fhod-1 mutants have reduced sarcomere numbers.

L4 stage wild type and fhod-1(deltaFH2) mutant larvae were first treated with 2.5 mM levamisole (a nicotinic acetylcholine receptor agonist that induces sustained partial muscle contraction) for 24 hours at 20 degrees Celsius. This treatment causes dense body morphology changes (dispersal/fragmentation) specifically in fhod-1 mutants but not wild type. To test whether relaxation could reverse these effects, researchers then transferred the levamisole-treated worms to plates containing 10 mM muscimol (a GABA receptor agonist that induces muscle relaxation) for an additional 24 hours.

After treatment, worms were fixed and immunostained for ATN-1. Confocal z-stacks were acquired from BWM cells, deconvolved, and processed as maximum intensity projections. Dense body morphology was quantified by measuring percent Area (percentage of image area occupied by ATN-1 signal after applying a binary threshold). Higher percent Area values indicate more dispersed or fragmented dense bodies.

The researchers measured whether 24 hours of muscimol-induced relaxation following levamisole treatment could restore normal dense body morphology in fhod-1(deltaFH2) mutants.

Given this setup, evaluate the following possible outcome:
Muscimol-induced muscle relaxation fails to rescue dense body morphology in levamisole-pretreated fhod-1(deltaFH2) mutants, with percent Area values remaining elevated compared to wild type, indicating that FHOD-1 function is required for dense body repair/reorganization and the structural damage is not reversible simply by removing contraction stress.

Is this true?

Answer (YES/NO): YES